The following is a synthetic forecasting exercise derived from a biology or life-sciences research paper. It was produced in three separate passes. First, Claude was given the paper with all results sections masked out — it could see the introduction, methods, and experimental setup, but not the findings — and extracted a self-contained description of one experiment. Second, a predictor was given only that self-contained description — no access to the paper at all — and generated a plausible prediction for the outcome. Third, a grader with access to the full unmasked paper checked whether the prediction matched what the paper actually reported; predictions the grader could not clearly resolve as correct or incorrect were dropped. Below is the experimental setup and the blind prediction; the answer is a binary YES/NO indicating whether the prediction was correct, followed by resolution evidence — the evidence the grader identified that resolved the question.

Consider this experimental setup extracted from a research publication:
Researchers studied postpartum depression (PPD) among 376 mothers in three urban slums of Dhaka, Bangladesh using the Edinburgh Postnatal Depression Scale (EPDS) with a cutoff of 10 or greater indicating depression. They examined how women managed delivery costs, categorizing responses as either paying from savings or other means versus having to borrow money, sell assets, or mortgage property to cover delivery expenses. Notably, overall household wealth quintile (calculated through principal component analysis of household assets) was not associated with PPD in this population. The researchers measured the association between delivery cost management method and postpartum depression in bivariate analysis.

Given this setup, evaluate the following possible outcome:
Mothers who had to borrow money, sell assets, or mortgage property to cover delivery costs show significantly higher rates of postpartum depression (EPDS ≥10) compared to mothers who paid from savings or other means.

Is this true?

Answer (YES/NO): YES